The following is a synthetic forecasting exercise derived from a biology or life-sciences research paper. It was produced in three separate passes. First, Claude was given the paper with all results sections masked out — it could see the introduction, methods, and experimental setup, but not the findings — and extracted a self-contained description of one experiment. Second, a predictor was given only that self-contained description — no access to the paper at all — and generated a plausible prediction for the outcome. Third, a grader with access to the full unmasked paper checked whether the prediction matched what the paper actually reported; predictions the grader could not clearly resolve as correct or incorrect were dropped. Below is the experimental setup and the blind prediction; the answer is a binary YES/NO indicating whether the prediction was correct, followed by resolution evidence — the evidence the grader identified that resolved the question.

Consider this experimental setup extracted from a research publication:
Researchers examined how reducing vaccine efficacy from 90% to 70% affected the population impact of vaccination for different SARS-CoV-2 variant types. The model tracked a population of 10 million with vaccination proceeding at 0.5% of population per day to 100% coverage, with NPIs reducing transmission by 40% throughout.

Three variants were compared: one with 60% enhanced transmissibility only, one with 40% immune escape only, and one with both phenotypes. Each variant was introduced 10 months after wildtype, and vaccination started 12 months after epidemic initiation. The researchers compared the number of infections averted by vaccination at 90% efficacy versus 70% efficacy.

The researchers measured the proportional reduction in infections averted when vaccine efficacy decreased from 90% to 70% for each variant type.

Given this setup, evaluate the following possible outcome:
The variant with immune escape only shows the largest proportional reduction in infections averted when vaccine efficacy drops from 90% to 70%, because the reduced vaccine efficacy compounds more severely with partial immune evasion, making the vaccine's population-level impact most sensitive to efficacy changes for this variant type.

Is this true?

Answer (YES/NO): NO